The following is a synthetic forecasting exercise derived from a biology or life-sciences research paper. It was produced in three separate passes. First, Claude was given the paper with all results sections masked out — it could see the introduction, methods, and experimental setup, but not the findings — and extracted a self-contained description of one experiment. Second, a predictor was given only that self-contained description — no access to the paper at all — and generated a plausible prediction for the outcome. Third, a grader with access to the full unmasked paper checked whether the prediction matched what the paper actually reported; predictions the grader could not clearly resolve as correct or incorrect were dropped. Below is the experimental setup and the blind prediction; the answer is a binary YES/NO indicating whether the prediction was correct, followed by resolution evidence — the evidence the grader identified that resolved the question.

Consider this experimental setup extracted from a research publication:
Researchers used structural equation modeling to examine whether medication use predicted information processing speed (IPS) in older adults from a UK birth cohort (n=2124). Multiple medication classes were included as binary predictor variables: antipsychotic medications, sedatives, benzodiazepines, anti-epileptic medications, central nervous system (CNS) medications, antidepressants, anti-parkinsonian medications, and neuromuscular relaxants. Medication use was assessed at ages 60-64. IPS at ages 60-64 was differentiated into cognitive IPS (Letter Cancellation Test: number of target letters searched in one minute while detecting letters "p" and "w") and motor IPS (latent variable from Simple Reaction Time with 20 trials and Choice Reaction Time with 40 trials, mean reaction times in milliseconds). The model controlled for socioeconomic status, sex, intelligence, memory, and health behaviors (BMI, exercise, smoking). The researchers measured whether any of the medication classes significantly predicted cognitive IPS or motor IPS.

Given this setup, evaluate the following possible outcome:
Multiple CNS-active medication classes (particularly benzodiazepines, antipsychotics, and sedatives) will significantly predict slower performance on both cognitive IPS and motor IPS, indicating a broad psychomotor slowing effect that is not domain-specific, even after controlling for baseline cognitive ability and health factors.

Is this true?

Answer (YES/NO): NO